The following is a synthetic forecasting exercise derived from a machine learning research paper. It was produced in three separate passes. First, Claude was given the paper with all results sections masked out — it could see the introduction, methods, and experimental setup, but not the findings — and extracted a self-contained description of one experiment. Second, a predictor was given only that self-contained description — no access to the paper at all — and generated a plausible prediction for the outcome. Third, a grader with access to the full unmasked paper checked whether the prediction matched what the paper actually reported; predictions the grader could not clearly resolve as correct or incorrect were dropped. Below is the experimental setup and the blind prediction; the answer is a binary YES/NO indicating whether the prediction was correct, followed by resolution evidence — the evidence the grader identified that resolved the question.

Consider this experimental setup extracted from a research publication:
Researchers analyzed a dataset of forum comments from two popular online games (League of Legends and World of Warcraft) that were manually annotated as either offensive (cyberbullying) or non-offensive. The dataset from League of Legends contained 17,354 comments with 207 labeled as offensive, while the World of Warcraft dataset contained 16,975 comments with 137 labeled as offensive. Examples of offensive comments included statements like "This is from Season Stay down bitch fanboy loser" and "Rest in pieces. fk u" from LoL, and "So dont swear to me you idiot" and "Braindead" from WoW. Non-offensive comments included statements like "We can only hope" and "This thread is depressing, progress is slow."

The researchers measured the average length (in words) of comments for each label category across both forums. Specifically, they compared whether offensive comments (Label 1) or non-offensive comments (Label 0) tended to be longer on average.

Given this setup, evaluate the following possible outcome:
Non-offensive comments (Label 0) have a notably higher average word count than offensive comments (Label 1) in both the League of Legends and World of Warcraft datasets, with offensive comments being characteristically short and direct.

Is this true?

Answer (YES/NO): NO